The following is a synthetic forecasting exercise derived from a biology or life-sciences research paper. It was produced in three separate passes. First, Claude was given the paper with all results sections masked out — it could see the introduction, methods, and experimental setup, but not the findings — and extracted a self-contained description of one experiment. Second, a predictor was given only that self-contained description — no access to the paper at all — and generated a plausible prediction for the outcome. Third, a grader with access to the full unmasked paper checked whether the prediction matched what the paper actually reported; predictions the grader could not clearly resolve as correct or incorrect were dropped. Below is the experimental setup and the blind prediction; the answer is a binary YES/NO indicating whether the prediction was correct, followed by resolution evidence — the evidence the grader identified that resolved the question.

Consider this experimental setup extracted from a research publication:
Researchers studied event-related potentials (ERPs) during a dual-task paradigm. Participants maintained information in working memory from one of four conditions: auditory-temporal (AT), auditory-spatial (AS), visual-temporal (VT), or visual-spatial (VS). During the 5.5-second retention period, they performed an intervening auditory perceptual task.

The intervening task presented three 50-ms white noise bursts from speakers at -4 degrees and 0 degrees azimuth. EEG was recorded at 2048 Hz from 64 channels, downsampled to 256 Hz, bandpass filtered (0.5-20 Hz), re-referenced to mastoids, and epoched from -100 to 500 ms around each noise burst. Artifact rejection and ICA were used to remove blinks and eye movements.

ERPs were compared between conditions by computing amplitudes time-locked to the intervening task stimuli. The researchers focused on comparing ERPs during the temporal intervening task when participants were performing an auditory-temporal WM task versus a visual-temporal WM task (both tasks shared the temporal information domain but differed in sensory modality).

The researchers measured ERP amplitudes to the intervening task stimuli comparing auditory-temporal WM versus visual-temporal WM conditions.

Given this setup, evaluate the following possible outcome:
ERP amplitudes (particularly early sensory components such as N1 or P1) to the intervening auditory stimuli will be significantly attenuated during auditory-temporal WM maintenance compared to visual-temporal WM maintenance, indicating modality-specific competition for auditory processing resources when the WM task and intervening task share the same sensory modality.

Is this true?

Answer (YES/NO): NO